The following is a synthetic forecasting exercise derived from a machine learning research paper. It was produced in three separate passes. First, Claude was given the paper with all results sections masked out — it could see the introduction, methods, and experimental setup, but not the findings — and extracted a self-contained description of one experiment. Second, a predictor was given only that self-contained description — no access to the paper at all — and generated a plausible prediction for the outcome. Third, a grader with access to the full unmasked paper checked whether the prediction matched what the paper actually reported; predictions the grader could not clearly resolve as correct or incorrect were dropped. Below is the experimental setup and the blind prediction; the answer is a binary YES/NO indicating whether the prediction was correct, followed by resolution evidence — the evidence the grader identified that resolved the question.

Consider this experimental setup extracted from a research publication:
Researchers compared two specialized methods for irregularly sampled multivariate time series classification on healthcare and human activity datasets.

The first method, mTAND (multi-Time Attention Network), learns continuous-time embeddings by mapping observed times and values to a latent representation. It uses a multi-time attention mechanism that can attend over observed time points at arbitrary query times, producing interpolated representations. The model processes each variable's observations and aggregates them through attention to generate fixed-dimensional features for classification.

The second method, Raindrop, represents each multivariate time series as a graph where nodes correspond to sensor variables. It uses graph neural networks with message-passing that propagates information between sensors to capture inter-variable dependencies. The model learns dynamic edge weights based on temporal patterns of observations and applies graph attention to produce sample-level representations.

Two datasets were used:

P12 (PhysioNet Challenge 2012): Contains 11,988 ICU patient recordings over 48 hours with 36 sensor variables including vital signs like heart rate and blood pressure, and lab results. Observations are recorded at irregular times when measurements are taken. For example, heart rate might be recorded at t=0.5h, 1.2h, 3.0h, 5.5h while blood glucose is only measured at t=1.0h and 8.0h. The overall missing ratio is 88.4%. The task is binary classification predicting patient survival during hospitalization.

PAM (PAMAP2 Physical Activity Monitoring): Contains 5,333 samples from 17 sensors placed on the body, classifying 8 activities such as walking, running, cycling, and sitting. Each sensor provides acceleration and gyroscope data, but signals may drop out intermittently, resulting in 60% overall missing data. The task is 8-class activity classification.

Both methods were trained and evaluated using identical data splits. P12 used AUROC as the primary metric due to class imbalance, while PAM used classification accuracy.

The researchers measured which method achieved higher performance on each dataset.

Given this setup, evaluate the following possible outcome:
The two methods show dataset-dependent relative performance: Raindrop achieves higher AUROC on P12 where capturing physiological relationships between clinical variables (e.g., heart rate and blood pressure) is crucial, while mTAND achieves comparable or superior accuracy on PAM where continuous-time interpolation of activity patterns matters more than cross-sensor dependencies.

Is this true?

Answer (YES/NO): NO